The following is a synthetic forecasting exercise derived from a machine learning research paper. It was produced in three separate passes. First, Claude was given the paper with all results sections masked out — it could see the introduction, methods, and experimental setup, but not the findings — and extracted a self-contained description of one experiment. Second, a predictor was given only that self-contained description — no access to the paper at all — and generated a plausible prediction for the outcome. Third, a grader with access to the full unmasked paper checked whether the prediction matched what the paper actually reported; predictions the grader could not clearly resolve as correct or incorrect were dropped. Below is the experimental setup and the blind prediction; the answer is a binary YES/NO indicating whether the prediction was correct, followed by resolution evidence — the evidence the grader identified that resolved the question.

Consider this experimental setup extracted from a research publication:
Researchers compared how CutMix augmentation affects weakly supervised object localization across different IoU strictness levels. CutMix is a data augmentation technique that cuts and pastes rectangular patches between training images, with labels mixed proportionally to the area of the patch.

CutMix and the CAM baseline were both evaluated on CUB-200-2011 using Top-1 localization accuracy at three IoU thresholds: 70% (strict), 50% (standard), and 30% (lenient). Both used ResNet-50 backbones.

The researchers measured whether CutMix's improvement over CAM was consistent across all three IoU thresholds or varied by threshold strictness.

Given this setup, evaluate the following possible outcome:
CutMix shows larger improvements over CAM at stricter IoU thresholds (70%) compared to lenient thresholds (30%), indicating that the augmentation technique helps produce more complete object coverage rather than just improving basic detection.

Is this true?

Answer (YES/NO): NO